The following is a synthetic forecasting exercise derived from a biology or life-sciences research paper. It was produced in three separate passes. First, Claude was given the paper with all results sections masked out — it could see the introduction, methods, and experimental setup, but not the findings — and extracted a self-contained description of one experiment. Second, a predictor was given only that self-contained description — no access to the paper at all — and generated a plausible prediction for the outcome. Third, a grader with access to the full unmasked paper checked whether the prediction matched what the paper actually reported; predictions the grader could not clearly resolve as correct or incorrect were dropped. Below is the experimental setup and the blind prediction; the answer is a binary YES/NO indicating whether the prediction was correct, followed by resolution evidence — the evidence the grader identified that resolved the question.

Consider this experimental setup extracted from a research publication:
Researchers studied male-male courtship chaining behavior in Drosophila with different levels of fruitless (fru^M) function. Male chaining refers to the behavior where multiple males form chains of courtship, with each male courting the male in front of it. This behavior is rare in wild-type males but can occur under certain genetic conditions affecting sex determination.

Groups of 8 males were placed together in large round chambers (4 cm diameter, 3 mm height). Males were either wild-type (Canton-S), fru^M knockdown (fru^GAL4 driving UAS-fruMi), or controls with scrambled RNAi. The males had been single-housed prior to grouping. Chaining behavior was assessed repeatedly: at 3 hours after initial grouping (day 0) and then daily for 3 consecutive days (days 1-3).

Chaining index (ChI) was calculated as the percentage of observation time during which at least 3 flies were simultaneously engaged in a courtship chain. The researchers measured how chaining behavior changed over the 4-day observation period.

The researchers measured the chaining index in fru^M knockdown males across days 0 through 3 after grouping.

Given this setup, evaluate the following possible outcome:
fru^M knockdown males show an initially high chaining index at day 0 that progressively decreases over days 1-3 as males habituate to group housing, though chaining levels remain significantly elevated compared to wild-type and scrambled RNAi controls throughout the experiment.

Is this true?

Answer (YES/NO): NO